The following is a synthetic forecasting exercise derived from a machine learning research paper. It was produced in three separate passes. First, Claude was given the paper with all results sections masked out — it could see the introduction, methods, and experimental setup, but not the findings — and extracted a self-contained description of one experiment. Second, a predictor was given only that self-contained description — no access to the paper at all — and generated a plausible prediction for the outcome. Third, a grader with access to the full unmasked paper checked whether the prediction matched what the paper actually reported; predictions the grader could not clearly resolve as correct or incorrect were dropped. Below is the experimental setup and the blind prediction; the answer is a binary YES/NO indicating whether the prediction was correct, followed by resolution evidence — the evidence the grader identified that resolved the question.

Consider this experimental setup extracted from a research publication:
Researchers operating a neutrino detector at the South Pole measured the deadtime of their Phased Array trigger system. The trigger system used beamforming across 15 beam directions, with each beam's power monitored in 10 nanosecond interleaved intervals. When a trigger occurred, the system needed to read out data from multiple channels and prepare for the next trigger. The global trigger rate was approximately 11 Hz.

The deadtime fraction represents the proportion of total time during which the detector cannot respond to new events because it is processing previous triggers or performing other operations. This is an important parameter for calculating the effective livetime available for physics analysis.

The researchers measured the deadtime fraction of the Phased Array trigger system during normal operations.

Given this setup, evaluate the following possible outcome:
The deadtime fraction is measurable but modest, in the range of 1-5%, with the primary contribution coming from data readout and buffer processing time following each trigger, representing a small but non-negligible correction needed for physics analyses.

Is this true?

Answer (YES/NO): NO